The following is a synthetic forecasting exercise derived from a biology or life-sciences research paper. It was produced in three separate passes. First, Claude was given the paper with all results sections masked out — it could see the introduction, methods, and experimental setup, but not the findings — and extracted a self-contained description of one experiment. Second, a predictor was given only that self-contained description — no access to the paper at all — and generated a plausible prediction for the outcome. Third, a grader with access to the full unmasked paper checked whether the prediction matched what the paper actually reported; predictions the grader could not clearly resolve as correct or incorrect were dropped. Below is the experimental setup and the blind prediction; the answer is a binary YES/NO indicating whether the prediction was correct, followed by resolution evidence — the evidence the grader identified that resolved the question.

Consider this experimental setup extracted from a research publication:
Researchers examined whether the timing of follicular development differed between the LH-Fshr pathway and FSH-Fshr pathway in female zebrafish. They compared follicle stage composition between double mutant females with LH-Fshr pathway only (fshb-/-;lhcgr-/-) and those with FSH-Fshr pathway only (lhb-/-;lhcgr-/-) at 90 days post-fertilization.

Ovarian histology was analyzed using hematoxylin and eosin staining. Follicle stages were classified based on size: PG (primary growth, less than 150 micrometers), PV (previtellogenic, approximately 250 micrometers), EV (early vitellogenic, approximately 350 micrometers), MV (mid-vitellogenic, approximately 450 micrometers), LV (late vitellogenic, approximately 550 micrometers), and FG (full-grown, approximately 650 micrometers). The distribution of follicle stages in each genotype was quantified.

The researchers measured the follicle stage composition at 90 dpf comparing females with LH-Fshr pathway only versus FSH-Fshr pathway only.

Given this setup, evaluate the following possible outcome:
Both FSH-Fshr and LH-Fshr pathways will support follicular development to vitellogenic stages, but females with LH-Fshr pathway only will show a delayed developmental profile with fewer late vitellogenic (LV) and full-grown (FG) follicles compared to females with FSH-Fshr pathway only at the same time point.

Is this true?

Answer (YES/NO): NO